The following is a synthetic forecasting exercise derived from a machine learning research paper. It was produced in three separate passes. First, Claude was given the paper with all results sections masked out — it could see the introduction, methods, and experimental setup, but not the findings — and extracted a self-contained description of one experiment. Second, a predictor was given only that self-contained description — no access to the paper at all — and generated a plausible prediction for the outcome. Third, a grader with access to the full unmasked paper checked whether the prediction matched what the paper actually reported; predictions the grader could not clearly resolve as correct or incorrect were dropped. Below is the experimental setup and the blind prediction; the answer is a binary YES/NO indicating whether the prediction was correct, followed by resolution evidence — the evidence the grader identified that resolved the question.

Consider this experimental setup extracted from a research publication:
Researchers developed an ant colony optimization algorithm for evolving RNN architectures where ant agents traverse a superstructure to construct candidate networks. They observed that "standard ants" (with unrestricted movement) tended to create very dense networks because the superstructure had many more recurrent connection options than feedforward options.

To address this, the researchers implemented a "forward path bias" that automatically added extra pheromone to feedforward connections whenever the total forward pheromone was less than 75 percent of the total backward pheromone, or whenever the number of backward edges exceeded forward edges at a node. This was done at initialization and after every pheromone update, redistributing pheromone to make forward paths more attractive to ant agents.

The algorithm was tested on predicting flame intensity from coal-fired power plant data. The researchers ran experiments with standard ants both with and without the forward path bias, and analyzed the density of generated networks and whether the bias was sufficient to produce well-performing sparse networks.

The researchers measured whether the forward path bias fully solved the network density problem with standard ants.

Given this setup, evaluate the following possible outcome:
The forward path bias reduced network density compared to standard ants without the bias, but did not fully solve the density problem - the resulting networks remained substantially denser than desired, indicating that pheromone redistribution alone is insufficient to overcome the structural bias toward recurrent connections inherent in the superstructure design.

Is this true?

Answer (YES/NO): YES